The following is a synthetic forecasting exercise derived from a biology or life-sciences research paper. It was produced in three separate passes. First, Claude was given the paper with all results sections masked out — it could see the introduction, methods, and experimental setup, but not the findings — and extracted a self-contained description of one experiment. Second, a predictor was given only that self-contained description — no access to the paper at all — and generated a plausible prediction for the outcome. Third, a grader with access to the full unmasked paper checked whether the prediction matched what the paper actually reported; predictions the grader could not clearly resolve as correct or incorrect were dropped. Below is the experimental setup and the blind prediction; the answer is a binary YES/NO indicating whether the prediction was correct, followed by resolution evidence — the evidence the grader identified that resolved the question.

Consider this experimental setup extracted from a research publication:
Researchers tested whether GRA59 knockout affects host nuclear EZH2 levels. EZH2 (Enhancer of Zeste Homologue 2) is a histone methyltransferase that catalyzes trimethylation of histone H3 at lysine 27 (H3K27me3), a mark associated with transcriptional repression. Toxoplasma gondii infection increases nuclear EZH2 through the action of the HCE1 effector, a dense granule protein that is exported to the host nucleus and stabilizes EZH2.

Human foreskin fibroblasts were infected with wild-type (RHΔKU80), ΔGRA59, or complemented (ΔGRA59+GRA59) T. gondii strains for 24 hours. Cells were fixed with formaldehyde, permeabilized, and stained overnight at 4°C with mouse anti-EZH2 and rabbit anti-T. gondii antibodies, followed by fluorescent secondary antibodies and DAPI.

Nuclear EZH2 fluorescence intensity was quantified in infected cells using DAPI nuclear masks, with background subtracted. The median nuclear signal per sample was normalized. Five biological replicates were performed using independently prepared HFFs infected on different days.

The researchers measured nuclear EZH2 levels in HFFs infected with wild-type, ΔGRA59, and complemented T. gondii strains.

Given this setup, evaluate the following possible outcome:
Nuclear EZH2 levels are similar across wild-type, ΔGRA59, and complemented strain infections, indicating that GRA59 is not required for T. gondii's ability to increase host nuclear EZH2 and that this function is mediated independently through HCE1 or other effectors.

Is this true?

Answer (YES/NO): NO